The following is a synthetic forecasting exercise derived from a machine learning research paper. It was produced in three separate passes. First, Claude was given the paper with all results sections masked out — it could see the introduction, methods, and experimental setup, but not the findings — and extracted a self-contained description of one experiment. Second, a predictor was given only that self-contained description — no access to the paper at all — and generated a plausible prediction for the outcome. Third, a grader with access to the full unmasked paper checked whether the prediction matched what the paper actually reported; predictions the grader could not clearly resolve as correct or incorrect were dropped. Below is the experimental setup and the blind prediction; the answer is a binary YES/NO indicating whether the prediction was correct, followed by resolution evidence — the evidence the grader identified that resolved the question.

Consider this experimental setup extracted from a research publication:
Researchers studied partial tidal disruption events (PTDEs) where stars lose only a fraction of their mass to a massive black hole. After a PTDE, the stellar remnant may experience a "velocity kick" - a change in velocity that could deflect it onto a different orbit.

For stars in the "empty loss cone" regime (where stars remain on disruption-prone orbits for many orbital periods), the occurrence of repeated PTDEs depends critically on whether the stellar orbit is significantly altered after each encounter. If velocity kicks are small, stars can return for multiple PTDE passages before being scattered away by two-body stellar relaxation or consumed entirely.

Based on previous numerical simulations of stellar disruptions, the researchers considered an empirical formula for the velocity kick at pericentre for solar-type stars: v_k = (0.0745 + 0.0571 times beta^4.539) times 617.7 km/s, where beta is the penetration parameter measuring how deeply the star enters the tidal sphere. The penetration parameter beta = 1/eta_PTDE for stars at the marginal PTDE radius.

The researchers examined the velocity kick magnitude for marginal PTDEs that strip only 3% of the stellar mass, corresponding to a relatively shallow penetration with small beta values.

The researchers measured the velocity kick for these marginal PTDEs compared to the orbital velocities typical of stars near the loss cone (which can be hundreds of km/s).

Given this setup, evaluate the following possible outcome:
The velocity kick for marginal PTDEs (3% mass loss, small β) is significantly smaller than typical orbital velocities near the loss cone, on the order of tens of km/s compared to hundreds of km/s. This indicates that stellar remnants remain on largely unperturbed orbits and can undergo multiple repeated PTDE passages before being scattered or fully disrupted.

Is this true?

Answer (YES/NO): YES